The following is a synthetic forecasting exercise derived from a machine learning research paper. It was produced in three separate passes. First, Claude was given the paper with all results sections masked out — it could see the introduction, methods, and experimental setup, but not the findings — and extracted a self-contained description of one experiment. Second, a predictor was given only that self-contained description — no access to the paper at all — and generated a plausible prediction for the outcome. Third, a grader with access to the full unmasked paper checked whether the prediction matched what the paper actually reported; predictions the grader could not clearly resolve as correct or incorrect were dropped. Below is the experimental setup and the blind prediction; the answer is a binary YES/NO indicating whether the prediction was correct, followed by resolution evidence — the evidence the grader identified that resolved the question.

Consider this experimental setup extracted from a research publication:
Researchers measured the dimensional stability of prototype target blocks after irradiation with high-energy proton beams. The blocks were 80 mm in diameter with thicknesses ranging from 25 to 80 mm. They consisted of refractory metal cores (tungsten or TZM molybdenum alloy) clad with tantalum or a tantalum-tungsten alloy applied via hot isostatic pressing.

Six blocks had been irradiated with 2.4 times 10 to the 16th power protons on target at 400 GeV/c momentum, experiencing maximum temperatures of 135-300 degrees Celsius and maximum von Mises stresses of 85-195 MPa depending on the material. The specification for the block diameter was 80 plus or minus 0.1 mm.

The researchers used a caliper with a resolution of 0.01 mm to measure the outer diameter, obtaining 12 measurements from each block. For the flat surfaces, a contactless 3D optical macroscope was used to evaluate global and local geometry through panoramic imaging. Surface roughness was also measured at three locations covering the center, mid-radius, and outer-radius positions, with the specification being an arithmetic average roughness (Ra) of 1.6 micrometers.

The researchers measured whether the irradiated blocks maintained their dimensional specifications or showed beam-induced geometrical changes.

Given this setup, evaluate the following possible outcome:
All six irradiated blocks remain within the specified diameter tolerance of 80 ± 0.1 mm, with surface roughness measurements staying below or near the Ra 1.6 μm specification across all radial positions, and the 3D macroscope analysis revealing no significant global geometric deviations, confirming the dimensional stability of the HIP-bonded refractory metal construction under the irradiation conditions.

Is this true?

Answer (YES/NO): NO